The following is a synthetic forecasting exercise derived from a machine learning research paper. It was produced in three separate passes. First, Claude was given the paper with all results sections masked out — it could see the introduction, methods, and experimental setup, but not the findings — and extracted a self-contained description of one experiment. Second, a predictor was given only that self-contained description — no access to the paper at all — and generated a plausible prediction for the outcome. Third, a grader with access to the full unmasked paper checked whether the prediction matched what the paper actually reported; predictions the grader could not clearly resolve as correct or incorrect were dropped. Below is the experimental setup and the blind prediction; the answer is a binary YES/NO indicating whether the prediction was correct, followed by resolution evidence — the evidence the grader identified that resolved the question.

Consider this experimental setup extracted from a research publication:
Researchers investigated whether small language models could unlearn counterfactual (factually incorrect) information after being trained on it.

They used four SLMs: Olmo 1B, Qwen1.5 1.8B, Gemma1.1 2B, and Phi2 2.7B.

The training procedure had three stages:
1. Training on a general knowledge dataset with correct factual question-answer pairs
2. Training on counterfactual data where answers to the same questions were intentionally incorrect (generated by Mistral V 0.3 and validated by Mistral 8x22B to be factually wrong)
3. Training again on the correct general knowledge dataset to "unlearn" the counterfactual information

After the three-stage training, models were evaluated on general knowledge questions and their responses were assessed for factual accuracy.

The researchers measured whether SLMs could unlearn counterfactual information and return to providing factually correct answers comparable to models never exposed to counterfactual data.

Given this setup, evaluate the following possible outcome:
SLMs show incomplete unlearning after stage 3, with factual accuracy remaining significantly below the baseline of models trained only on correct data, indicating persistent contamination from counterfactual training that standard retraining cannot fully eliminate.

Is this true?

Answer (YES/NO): NO